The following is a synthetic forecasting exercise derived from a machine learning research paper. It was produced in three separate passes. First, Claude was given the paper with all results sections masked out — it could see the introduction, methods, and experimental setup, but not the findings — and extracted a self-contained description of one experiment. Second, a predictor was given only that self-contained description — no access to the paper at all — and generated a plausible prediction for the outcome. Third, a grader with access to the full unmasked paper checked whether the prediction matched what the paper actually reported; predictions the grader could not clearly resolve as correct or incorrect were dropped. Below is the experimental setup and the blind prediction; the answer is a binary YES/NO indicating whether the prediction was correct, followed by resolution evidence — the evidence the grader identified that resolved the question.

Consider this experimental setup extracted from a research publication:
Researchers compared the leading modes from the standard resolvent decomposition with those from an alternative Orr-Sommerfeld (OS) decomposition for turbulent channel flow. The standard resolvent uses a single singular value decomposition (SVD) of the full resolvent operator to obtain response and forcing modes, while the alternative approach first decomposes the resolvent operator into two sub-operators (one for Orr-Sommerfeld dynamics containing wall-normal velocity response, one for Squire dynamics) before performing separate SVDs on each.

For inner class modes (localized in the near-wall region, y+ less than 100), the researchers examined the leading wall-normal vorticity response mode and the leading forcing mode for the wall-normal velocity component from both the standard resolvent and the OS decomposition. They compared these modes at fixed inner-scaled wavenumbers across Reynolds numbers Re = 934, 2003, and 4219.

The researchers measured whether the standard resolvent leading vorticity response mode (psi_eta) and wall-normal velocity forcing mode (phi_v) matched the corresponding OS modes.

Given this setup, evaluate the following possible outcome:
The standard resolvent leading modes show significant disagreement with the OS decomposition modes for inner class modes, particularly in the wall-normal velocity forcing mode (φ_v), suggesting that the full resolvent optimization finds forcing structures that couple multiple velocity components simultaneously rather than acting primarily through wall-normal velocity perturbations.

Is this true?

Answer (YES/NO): NO